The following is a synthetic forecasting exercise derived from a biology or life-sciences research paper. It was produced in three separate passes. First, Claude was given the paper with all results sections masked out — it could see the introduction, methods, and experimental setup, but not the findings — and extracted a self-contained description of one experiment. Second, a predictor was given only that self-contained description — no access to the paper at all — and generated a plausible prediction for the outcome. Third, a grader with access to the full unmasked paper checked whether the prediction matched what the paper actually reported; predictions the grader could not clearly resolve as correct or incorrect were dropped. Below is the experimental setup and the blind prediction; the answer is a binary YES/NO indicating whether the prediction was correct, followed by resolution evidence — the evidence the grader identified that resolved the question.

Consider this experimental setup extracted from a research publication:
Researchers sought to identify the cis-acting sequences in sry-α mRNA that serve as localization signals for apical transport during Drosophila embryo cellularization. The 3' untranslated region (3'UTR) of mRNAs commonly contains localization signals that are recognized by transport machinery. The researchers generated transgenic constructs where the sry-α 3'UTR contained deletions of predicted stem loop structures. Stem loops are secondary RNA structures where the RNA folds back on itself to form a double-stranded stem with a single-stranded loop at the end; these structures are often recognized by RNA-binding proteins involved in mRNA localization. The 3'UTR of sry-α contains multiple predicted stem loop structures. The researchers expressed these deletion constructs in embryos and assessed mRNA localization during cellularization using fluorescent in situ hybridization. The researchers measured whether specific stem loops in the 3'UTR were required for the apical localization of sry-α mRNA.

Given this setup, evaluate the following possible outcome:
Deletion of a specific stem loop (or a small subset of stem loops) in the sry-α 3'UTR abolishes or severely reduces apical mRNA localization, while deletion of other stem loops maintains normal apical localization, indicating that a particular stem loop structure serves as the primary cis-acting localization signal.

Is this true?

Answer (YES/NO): NO